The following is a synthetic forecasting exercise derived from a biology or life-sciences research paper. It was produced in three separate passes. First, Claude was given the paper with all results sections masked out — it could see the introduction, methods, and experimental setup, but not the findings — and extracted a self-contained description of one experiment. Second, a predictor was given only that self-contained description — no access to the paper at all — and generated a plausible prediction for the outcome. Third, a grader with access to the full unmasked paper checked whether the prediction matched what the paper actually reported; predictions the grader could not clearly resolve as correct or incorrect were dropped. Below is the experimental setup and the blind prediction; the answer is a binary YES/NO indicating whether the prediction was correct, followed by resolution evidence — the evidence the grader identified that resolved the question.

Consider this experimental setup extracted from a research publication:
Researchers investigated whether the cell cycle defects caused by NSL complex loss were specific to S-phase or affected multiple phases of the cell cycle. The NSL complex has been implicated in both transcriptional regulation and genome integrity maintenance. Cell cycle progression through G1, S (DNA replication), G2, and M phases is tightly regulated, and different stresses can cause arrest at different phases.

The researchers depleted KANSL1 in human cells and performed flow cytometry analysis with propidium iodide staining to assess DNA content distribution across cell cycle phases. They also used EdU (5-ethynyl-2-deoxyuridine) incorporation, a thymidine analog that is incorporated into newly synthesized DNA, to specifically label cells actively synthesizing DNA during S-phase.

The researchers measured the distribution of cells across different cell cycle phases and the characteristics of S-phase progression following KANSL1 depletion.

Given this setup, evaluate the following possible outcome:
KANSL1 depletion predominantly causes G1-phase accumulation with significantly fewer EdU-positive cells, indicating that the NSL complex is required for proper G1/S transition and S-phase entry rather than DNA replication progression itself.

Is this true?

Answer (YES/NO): NO